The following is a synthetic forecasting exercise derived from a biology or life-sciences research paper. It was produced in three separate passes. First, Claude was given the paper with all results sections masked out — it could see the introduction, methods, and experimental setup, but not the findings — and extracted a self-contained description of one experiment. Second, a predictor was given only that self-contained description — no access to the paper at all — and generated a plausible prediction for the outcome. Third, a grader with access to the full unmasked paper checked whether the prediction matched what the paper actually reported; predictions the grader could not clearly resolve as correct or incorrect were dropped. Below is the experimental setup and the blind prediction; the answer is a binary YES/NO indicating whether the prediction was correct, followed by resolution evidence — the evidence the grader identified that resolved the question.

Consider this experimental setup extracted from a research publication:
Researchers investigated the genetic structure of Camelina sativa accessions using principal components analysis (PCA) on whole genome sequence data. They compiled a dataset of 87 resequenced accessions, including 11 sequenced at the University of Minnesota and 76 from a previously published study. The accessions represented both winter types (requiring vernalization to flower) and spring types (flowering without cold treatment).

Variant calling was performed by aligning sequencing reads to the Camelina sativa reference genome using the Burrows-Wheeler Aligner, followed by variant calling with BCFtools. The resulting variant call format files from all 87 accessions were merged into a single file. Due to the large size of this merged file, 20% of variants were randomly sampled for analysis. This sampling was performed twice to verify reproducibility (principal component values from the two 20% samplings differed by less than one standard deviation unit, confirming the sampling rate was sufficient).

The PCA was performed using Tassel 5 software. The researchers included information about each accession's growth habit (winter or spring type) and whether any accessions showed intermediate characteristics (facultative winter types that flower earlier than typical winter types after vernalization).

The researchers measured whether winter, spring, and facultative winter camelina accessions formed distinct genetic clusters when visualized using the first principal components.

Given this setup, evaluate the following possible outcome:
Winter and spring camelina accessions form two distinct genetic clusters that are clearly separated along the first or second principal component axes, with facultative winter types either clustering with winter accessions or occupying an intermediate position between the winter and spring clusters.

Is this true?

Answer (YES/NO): NO